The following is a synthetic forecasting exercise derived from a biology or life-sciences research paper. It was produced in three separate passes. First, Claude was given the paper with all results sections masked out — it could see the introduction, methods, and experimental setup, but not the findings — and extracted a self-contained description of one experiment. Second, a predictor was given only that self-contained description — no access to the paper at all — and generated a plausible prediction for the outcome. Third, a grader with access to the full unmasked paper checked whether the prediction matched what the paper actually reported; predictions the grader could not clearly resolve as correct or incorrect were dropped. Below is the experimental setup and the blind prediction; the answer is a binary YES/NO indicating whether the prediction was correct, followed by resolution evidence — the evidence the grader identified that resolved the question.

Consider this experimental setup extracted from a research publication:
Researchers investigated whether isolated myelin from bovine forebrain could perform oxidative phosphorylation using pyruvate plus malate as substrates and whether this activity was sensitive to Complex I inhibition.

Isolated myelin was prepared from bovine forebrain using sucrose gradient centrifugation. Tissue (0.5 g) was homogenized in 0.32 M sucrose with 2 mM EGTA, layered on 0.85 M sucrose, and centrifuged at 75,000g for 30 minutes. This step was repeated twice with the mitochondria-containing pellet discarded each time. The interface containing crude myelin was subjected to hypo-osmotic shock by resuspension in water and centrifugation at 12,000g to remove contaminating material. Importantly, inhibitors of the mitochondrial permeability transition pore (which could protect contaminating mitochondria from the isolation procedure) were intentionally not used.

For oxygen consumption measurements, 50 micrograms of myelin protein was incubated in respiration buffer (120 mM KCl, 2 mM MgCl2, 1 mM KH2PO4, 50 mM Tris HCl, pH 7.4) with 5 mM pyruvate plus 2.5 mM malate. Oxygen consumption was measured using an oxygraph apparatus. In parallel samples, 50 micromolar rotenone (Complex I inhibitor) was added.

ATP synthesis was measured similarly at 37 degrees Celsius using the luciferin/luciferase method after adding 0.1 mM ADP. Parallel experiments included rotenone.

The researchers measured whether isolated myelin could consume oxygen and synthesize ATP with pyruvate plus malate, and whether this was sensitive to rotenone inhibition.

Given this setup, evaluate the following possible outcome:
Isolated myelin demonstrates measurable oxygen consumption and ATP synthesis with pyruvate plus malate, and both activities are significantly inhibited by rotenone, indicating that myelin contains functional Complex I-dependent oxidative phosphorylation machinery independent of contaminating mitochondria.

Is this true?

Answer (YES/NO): YES